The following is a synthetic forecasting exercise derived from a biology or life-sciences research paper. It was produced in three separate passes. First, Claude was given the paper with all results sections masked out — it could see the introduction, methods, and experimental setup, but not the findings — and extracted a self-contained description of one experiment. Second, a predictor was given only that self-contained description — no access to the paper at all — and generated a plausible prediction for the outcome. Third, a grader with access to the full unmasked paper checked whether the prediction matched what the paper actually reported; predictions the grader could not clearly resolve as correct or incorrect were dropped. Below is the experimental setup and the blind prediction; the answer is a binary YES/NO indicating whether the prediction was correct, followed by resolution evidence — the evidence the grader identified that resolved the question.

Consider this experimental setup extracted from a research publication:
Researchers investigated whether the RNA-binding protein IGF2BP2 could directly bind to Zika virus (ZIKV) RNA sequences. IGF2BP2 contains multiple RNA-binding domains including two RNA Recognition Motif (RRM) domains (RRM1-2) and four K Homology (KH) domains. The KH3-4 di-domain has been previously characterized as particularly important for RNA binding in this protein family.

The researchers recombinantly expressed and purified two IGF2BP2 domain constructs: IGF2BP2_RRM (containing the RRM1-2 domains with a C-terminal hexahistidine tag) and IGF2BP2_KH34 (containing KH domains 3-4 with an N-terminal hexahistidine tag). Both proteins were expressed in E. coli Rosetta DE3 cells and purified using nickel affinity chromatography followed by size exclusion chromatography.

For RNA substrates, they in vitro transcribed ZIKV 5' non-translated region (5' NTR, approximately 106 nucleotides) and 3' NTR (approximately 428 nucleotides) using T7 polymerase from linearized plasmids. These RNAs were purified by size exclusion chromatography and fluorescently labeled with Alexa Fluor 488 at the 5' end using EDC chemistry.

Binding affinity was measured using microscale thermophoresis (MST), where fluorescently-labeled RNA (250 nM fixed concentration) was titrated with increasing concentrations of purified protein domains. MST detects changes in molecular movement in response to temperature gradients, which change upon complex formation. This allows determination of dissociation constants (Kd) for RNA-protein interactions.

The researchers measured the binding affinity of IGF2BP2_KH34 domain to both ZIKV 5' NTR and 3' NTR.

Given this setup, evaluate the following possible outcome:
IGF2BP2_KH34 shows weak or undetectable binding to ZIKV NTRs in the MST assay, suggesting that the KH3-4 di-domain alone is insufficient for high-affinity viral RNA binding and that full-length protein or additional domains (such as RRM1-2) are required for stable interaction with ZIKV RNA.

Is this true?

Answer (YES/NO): NO